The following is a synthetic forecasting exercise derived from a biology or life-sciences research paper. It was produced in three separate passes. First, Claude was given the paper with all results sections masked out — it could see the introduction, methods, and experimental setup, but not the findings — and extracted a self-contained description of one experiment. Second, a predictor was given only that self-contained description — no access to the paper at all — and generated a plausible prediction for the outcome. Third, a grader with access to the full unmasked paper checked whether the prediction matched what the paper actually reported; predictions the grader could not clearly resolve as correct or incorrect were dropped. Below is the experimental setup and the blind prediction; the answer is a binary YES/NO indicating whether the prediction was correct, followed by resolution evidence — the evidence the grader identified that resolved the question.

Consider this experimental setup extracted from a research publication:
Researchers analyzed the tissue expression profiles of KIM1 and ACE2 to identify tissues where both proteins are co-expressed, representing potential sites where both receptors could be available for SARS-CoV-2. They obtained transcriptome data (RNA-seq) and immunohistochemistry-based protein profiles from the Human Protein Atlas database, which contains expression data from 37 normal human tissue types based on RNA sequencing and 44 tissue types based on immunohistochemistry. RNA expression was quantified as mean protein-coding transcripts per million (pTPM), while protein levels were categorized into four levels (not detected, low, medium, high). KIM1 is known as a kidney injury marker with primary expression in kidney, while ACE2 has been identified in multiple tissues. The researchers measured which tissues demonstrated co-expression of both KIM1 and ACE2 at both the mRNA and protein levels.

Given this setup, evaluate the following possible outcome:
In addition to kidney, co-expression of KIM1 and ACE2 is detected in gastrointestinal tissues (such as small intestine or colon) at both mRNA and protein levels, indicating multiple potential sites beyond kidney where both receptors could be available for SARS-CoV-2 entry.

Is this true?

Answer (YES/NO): YES